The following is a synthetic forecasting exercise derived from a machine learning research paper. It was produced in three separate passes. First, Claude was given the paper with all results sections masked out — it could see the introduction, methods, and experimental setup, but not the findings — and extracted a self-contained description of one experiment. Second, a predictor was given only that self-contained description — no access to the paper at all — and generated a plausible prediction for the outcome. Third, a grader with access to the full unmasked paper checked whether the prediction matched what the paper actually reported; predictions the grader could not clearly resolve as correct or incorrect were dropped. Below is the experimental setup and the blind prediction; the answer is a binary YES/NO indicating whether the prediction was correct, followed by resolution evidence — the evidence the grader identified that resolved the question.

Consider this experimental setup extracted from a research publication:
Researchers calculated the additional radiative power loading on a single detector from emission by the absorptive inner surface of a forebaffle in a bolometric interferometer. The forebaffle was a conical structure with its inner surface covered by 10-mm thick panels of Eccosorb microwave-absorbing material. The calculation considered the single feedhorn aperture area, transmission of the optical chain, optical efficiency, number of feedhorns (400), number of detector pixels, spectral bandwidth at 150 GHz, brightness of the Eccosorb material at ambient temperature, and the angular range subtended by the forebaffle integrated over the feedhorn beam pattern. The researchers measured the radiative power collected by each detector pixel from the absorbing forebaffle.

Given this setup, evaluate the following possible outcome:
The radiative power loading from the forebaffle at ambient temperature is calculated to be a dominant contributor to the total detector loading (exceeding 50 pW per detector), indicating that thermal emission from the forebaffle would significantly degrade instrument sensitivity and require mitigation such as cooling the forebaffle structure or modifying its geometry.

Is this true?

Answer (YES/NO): NO